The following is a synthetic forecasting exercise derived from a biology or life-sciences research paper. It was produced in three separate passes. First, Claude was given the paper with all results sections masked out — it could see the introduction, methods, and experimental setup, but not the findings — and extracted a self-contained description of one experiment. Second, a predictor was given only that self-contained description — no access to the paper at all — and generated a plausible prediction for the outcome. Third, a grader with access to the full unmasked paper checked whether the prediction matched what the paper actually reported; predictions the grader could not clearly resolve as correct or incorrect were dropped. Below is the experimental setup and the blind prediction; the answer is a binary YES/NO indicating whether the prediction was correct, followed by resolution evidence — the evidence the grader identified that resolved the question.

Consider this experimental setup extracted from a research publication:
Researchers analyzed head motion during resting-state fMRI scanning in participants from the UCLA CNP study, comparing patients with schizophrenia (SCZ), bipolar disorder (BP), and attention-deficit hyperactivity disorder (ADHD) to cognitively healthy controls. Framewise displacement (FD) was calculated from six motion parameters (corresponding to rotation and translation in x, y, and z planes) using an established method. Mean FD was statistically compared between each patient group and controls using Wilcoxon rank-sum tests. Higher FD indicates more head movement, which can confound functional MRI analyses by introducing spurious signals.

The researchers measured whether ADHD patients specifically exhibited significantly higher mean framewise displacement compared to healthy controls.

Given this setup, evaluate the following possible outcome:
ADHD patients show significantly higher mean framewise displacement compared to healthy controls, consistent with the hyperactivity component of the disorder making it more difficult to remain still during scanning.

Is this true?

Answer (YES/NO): NO